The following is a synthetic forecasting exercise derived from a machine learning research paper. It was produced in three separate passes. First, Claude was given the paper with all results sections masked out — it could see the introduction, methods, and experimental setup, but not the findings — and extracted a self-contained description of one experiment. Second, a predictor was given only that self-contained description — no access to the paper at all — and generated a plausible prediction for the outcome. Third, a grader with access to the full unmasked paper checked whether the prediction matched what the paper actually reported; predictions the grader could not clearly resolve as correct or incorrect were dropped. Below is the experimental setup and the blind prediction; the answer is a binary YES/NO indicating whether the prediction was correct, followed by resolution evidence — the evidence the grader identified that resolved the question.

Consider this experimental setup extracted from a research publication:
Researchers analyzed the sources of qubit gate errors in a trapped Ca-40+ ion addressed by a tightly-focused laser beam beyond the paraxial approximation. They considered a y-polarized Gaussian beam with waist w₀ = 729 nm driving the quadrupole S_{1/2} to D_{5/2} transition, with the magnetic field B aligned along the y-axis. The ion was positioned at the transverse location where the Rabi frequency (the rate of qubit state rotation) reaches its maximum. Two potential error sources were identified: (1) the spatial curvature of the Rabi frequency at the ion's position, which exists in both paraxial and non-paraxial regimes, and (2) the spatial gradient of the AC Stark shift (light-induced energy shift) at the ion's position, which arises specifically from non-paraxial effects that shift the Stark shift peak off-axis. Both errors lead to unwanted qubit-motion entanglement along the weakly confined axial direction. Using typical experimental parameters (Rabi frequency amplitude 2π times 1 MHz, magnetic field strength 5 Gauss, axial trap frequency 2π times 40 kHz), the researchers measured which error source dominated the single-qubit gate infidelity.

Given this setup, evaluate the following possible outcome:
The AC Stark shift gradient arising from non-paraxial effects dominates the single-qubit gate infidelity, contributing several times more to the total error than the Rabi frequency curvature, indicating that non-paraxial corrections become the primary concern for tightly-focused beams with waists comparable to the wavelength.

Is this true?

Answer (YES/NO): NO